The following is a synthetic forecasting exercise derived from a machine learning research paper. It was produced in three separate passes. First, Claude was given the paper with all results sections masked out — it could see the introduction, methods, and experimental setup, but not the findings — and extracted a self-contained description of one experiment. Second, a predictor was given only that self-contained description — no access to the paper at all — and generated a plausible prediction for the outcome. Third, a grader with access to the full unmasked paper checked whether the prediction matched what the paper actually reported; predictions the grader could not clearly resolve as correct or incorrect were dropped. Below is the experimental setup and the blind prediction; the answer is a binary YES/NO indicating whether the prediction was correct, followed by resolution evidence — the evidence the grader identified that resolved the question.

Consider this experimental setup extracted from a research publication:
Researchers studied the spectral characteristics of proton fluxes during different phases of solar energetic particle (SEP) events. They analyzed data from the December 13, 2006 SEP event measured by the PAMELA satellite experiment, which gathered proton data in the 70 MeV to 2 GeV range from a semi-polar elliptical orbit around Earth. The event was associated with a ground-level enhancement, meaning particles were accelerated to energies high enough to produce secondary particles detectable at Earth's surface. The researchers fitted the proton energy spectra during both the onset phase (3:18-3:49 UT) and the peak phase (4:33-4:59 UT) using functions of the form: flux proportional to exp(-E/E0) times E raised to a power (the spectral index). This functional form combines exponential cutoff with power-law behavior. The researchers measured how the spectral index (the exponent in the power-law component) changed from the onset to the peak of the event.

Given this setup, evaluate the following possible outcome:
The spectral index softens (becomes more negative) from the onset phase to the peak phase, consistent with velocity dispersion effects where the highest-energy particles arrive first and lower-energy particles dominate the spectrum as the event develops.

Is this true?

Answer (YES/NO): YES